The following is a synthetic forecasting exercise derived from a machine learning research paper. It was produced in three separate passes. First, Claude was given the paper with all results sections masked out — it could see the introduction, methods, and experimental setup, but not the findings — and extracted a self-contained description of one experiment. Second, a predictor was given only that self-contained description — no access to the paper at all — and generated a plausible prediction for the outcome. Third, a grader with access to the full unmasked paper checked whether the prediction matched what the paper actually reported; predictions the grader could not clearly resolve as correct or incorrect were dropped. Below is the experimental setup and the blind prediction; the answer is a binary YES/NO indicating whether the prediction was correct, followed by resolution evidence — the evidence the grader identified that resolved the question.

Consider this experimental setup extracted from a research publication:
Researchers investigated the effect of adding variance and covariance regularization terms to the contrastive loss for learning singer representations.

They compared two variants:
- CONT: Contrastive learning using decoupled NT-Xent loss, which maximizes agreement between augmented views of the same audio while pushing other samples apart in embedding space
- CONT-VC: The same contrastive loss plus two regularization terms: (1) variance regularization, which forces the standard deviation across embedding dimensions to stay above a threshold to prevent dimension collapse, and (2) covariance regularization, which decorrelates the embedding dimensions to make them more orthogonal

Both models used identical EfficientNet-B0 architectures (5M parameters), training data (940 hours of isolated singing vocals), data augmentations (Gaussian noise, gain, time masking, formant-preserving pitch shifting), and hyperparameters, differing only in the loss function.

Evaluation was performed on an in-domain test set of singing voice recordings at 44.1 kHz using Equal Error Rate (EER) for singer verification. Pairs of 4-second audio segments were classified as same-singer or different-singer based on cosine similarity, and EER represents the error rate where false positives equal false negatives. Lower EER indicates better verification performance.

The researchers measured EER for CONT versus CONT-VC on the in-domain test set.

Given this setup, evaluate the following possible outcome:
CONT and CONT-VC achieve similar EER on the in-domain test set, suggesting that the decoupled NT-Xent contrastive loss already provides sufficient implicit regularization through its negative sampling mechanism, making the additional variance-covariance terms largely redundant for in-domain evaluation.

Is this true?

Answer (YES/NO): NO